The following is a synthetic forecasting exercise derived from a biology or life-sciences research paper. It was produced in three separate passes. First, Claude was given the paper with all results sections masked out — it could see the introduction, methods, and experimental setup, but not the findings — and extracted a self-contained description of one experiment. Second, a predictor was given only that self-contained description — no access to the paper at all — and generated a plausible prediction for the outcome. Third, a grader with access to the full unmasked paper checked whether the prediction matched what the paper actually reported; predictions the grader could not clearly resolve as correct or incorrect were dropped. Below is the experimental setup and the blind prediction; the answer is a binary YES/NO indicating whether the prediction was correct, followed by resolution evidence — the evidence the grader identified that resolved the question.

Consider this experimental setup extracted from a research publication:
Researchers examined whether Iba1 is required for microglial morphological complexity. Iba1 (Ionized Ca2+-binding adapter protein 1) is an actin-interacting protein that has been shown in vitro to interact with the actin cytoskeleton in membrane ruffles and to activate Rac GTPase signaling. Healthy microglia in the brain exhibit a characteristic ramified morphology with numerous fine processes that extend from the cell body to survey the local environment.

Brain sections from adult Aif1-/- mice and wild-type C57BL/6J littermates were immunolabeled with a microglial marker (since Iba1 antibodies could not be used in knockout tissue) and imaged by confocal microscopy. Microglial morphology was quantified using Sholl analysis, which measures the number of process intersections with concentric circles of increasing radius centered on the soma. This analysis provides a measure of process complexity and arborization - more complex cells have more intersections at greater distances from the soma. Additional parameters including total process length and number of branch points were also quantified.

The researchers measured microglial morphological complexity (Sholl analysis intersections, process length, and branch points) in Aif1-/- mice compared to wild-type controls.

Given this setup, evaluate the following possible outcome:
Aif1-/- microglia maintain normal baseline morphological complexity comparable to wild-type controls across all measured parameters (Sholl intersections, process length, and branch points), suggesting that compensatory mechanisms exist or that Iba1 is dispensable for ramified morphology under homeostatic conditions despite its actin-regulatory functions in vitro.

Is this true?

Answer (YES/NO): NO